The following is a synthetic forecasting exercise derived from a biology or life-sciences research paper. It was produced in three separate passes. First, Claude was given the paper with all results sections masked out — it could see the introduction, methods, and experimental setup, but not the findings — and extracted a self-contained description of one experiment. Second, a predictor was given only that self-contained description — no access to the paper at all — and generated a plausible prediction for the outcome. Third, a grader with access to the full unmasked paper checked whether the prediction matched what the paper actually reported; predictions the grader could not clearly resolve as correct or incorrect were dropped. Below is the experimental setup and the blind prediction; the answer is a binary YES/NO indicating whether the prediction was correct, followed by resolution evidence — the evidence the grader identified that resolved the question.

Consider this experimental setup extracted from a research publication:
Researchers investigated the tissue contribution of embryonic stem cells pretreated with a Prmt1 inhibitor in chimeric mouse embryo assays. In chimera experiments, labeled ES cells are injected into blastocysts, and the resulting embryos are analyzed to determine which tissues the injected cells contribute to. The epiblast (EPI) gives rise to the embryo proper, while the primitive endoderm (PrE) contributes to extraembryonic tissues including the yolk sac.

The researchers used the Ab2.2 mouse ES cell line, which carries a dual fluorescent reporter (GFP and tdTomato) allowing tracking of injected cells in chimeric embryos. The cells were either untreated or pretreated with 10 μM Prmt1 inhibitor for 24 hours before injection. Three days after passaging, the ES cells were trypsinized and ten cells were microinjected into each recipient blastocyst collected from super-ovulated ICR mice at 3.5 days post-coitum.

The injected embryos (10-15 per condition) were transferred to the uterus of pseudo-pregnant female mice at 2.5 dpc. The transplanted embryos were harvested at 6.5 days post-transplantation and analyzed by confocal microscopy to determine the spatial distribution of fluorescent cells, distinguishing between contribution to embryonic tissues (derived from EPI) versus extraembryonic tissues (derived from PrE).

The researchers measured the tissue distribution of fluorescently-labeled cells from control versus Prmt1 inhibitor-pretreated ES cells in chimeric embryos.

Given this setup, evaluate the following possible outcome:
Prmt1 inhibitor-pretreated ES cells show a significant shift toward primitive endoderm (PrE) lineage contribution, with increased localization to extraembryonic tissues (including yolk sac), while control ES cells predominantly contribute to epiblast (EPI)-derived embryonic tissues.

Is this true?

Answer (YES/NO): YES